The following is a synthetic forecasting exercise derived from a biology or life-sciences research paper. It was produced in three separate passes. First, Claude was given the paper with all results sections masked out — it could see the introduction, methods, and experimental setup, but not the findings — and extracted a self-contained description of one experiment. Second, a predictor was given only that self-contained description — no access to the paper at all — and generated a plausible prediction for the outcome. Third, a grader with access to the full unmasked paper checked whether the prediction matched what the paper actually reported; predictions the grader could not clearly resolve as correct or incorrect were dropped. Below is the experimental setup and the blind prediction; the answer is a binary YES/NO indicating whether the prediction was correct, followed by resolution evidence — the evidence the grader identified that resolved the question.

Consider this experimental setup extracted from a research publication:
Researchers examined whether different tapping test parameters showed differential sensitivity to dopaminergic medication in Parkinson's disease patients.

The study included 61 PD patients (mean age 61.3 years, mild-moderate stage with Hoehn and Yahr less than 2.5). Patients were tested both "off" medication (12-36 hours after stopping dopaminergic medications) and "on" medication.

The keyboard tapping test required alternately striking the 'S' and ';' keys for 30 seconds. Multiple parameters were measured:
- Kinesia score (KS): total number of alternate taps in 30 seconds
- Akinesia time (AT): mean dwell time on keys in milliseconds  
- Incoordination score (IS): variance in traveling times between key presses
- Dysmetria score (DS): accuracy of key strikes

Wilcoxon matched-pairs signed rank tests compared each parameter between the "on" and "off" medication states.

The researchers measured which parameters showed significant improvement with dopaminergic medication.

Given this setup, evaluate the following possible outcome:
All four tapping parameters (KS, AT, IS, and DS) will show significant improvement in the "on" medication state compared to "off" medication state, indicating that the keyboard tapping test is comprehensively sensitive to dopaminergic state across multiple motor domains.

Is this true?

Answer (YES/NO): YES